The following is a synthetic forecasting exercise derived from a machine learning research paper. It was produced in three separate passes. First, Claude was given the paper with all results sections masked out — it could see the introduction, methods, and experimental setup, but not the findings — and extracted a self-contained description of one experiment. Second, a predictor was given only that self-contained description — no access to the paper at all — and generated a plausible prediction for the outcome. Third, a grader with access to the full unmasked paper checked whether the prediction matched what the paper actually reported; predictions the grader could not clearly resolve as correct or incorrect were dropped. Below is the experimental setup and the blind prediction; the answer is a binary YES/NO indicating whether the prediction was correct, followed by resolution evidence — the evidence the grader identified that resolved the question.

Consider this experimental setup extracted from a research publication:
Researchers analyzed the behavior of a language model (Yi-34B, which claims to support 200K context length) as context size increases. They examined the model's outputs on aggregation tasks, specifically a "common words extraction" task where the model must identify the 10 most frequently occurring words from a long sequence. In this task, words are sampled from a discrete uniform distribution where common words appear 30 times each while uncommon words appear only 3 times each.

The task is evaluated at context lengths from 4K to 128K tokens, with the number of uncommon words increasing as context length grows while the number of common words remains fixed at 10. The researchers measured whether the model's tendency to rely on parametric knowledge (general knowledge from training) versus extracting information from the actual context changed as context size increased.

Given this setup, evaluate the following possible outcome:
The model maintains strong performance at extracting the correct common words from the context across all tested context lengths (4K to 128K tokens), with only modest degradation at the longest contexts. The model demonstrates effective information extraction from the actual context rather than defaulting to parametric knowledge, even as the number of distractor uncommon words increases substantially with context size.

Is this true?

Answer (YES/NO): NO